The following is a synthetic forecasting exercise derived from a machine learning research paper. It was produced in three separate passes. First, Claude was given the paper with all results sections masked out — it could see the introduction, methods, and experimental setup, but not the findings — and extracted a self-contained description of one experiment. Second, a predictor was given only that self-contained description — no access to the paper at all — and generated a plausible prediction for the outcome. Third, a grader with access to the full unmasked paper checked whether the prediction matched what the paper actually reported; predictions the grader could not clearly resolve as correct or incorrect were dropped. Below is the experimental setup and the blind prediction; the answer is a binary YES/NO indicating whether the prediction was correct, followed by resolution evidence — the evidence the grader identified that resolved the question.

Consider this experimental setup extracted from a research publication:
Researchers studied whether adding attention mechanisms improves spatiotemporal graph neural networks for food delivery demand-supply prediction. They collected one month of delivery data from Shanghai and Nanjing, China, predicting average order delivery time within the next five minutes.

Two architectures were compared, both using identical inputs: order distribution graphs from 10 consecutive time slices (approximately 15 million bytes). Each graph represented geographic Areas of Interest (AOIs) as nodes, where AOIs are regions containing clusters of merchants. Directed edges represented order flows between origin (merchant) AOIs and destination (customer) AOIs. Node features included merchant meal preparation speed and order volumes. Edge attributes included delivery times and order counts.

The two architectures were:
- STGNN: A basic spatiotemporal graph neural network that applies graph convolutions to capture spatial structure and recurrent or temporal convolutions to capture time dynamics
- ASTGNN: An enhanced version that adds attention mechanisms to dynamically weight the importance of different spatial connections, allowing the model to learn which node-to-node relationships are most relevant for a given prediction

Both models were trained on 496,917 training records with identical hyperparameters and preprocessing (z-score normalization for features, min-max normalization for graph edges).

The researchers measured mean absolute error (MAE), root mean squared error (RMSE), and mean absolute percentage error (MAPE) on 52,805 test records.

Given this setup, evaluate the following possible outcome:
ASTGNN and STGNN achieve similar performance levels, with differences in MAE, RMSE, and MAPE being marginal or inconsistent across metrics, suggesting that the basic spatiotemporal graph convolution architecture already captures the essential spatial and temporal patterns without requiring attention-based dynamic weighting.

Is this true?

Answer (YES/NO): NO